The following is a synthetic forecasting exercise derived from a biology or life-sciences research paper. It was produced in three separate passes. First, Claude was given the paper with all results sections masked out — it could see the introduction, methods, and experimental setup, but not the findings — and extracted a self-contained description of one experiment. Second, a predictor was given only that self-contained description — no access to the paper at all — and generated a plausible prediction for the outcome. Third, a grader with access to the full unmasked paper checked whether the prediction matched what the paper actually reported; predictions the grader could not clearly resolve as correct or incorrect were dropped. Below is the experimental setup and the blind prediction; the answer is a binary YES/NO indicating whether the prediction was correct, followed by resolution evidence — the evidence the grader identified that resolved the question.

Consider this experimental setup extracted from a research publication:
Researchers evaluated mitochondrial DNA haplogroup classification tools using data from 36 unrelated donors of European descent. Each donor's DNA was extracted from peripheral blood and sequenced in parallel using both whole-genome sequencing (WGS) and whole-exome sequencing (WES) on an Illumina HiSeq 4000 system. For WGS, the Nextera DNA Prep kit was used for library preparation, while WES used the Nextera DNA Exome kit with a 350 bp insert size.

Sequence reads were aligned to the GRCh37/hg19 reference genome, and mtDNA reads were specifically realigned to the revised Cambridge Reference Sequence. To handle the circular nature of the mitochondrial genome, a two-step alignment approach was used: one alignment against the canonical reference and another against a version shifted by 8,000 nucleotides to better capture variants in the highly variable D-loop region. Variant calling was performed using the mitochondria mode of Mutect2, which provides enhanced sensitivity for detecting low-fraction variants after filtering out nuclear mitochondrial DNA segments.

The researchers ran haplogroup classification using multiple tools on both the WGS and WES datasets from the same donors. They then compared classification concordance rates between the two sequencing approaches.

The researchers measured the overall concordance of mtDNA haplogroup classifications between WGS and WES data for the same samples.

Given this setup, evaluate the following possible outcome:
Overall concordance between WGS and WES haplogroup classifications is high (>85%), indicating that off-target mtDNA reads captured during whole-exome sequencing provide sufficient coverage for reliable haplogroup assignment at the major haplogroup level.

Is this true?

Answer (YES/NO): NO